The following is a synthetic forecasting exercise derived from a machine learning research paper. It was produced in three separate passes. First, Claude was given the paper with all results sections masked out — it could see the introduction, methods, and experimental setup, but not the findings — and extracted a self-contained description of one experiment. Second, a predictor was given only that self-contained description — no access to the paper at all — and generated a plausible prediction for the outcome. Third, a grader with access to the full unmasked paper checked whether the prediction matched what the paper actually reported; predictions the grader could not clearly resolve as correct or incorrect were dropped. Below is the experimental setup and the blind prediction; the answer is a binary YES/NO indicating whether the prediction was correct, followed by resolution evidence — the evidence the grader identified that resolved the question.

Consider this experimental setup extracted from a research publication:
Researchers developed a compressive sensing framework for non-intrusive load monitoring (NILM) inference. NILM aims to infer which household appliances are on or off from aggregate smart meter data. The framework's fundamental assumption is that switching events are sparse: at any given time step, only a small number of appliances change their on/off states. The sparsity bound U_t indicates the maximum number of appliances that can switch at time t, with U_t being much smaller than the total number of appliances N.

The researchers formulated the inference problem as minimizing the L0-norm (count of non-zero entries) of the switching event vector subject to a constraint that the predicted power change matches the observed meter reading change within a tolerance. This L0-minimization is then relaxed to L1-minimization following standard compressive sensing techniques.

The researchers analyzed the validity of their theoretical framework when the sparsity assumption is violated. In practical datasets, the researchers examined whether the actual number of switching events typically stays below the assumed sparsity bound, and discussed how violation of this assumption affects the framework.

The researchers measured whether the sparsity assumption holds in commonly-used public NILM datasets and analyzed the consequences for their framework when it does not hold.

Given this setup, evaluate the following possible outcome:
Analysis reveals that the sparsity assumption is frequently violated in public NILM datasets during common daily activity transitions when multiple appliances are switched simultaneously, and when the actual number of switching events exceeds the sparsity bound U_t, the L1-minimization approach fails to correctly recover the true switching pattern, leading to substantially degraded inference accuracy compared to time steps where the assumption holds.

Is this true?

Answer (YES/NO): NO